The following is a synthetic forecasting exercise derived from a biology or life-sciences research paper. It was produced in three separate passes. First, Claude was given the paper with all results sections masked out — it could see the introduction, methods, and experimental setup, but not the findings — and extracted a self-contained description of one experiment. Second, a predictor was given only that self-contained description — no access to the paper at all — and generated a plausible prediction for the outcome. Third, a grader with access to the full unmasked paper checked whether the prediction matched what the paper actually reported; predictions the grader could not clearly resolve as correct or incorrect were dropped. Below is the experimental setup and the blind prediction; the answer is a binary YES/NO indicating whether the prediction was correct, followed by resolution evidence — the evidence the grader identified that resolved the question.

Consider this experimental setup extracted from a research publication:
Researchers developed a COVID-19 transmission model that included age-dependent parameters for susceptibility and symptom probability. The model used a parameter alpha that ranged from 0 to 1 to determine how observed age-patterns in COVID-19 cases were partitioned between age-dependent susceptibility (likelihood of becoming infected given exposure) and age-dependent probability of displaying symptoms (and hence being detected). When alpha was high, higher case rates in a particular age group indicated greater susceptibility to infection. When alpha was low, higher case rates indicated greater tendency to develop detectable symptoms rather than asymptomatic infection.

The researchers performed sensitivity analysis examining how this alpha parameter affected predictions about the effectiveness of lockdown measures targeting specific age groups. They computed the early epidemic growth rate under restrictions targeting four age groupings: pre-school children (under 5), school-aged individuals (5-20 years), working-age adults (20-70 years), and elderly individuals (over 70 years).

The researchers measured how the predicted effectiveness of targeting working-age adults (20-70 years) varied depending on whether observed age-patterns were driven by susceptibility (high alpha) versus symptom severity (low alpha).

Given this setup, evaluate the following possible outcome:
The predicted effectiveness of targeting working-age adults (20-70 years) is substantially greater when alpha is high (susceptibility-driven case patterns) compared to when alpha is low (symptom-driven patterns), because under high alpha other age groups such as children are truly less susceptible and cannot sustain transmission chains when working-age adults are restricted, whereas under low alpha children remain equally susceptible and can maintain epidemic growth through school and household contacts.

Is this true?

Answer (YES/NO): NO